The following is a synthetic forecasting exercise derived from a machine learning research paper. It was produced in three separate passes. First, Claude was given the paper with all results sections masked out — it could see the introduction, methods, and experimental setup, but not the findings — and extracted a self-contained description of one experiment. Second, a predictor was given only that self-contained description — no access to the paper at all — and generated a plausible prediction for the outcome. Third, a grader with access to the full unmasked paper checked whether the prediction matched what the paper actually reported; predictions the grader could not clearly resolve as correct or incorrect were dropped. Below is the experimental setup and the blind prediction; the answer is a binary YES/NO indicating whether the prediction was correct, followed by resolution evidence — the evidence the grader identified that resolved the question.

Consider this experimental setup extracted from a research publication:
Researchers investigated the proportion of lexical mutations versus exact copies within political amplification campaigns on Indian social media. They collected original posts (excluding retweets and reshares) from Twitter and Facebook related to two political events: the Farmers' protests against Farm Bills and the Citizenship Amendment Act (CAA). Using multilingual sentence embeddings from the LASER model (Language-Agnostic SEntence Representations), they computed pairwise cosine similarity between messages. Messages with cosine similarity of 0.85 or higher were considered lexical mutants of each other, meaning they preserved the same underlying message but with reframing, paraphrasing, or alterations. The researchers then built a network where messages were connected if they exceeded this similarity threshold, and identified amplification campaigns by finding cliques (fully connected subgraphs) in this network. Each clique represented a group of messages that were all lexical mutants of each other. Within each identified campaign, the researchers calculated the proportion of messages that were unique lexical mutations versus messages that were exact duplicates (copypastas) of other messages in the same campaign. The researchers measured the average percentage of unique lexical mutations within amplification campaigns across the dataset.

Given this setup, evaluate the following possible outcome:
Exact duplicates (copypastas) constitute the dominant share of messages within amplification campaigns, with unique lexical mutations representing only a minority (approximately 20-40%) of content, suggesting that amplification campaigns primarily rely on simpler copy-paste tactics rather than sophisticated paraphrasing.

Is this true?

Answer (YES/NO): YES